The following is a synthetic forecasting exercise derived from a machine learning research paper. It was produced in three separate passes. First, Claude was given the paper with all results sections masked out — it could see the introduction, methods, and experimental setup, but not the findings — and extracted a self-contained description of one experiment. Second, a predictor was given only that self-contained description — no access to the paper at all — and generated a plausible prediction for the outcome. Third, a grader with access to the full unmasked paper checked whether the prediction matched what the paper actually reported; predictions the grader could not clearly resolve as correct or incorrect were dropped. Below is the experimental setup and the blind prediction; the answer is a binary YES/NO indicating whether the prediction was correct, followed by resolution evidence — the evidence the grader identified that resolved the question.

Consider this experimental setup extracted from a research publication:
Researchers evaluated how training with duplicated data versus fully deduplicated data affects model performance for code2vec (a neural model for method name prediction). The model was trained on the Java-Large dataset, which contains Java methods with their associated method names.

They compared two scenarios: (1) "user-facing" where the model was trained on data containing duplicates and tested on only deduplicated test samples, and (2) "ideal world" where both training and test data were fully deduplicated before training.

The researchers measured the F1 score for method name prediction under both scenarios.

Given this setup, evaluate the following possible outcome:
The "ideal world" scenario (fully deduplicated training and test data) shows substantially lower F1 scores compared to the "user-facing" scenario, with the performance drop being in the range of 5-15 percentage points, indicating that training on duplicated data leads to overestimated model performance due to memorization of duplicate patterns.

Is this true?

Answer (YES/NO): NO